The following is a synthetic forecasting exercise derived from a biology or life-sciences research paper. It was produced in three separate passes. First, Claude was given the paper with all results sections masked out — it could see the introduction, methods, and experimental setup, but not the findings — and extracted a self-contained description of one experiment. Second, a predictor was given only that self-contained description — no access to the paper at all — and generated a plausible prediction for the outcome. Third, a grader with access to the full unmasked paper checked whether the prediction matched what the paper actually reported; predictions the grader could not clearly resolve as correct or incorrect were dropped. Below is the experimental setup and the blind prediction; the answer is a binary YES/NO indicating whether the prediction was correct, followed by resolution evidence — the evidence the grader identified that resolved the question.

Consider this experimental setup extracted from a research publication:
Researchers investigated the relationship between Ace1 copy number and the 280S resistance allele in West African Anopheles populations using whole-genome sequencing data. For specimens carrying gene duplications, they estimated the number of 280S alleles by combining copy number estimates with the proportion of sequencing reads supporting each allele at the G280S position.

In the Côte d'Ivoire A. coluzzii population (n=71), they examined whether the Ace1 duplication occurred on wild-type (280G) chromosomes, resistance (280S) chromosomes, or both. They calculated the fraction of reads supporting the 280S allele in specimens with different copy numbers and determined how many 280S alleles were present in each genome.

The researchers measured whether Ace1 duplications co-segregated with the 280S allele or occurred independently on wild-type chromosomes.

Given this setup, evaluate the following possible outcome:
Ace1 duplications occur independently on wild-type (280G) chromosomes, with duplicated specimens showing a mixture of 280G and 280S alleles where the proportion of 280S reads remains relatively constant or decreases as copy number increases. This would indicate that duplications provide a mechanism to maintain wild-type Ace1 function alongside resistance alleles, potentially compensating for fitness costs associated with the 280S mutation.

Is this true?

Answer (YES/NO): NO